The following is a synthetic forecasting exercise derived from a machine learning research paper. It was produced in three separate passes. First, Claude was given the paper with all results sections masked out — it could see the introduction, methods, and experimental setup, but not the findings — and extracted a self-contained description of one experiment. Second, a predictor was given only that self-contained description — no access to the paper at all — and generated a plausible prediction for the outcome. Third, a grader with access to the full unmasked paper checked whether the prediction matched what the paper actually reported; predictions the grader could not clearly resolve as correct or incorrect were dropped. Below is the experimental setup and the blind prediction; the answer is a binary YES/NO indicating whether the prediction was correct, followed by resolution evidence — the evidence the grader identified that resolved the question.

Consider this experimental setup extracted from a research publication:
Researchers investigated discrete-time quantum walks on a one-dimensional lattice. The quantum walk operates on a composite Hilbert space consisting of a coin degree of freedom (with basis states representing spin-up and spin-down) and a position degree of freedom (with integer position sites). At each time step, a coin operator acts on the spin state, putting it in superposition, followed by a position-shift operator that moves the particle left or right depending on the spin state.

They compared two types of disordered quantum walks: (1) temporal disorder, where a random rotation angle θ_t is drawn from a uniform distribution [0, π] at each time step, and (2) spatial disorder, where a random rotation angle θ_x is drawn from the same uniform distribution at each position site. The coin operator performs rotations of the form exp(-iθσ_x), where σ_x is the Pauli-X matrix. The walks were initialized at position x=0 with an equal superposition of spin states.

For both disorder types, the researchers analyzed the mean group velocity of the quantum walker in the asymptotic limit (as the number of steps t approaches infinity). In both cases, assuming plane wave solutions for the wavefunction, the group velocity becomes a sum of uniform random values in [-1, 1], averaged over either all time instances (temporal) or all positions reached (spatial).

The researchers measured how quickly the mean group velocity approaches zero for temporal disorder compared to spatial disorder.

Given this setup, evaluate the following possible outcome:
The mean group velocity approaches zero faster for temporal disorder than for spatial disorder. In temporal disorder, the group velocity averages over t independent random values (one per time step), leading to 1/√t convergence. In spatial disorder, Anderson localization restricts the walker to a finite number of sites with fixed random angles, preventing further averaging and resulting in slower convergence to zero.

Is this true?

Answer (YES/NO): NO